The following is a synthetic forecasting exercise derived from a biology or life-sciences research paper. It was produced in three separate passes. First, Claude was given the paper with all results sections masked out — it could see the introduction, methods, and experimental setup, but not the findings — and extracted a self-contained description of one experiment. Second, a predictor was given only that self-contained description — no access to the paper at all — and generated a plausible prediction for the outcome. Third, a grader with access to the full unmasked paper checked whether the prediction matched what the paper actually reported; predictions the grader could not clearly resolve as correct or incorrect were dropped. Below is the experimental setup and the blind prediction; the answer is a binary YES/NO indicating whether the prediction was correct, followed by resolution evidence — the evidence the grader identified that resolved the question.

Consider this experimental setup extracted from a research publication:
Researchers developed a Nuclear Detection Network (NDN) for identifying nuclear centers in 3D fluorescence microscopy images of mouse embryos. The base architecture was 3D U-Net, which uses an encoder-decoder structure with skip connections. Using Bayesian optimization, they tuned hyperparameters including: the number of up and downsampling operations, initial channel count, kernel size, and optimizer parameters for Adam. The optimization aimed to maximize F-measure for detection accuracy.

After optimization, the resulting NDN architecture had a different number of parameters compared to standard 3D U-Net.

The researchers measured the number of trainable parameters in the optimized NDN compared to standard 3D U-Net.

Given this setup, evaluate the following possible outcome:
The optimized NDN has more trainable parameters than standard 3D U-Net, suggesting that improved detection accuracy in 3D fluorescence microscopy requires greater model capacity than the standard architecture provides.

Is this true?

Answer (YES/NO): YES